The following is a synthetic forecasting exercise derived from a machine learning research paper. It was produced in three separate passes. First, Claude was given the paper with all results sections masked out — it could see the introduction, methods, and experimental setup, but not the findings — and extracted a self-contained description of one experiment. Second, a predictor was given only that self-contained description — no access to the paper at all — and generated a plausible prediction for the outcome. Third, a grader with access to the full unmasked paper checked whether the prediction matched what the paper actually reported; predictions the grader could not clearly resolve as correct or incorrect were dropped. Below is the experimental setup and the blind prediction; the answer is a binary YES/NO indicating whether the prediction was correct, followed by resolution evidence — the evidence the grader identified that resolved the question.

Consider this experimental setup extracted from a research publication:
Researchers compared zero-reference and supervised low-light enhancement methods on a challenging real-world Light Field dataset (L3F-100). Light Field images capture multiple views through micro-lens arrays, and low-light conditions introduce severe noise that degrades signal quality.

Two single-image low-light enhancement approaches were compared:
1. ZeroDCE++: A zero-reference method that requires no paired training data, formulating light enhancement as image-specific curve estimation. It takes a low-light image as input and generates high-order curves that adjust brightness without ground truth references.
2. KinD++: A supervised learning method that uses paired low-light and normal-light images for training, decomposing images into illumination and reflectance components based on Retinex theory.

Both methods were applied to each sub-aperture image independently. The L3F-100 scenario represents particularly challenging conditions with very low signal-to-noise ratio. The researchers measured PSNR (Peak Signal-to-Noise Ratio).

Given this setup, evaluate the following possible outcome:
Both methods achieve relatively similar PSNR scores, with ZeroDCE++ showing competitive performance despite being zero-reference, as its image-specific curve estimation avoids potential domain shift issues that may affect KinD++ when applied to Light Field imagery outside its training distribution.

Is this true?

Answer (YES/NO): NO